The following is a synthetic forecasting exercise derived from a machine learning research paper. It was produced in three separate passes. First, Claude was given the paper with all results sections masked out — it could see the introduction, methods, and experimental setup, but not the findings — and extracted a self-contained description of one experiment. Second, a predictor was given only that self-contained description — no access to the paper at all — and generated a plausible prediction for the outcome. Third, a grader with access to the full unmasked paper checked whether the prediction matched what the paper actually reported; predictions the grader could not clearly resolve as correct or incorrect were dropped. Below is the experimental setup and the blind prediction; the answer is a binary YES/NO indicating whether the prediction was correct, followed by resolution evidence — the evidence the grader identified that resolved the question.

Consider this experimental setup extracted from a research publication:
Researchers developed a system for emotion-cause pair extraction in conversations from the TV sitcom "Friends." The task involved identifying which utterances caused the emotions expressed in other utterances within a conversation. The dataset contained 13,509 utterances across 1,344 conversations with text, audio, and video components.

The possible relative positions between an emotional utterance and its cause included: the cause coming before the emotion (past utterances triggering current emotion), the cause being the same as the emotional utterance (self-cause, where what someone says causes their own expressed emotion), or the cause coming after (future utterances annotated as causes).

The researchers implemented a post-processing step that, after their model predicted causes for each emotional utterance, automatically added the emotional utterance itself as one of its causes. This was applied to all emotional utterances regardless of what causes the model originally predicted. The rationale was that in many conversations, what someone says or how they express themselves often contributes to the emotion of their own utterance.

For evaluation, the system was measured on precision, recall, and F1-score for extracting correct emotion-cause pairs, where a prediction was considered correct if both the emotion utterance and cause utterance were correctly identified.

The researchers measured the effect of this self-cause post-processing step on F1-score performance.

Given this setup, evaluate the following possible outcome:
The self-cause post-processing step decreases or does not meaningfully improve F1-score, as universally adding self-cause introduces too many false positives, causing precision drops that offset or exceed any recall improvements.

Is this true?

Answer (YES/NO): NO